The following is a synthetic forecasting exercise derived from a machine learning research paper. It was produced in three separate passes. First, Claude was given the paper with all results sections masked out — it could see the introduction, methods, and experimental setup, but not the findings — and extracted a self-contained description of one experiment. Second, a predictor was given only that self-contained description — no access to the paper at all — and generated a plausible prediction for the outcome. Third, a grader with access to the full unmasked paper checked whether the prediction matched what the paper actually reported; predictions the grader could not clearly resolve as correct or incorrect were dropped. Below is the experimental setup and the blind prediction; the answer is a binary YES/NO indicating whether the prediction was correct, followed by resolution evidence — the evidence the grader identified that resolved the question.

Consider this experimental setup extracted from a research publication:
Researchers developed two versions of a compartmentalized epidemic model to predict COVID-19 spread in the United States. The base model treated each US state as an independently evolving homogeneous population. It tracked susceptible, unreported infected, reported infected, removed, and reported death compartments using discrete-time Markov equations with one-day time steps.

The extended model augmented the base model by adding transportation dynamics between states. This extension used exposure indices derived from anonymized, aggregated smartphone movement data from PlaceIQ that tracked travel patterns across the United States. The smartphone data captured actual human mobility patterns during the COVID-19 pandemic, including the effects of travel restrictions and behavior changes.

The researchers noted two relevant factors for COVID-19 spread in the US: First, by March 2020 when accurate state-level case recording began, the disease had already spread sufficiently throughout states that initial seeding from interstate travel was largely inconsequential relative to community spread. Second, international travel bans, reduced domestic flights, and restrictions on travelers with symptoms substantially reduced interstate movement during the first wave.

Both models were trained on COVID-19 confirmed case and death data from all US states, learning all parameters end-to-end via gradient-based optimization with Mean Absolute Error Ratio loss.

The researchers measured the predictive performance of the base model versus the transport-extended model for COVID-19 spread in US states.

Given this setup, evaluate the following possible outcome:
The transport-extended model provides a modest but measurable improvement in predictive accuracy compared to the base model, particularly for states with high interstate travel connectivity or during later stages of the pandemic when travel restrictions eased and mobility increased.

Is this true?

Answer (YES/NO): NO